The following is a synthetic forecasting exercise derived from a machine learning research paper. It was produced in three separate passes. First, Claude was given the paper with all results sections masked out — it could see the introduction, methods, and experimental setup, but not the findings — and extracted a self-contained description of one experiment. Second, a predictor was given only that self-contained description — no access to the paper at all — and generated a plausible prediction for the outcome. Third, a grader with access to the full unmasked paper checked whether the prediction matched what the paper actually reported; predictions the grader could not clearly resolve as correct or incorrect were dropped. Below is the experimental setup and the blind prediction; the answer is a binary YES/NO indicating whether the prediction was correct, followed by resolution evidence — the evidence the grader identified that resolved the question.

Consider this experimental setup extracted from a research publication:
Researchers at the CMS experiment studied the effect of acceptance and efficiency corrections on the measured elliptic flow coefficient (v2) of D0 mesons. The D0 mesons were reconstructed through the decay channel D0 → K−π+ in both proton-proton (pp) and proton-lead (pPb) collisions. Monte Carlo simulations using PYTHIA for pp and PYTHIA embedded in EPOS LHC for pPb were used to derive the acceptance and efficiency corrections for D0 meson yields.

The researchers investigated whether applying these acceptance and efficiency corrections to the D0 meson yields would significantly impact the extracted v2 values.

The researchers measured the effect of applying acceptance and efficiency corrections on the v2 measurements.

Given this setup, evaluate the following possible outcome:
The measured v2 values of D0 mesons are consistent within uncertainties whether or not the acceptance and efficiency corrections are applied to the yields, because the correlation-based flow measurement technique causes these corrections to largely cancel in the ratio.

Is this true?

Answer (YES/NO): YES